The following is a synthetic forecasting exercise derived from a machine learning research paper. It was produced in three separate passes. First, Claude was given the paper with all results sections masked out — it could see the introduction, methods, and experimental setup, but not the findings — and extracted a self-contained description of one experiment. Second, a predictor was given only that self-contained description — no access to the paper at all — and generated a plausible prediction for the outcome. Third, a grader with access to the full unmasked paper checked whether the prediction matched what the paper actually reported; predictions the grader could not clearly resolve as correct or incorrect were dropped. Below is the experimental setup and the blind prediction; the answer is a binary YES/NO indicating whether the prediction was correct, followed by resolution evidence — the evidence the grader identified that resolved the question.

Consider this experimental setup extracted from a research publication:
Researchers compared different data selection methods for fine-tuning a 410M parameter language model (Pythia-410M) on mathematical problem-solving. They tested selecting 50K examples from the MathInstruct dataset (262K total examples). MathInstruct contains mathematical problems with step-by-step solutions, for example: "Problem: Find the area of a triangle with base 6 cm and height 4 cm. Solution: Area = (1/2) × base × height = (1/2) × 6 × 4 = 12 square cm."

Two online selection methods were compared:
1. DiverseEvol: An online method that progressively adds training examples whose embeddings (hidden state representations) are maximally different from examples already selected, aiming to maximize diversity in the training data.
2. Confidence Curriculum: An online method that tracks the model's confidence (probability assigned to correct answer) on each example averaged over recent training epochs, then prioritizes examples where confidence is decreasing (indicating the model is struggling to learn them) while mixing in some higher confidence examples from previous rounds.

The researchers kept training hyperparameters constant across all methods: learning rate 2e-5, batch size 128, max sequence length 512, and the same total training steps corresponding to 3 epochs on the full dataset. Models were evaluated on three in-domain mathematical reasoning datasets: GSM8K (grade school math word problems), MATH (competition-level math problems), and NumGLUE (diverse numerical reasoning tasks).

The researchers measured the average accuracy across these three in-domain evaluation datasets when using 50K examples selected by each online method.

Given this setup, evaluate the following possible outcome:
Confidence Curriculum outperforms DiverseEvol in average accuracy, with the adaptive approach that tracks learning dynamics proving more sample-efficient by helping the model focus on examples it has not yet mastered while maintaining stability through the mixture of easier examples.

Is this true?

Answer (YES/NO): YES